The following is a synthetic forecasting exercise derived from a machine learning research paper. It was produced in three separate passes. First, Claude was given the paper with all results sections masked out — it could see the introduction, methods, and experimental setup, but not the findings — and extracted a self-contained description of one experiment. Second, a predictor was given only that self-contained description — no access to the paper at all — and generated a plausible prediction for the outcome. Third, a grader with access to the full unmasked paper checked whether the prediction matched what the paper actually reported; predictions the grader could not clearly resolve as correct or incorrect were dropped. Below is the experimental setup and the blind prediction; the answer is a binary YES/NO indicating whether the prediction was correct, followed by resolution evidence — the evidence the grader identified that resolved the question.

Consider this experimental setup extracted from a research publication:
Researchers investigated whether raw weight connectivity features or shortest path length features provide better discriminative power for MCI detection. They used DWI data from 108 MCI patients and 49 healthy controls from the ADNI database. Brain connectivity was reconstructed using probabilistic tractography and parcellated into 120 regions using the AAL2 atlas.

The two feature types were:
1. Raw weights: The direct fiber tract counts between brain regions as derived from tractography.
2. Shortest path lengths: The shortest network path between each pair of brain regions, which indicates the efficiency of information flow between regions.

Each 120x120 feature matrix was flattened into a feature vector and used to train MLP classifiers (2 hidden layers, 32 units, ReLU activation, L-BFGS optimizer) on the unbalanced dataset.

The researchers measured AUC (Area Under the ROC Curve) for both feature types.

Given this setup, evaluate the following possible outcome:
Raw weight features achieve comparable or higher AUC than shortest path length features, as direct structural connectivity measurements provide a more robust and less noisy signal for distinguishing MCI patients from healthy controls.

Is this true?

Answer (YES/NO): NO